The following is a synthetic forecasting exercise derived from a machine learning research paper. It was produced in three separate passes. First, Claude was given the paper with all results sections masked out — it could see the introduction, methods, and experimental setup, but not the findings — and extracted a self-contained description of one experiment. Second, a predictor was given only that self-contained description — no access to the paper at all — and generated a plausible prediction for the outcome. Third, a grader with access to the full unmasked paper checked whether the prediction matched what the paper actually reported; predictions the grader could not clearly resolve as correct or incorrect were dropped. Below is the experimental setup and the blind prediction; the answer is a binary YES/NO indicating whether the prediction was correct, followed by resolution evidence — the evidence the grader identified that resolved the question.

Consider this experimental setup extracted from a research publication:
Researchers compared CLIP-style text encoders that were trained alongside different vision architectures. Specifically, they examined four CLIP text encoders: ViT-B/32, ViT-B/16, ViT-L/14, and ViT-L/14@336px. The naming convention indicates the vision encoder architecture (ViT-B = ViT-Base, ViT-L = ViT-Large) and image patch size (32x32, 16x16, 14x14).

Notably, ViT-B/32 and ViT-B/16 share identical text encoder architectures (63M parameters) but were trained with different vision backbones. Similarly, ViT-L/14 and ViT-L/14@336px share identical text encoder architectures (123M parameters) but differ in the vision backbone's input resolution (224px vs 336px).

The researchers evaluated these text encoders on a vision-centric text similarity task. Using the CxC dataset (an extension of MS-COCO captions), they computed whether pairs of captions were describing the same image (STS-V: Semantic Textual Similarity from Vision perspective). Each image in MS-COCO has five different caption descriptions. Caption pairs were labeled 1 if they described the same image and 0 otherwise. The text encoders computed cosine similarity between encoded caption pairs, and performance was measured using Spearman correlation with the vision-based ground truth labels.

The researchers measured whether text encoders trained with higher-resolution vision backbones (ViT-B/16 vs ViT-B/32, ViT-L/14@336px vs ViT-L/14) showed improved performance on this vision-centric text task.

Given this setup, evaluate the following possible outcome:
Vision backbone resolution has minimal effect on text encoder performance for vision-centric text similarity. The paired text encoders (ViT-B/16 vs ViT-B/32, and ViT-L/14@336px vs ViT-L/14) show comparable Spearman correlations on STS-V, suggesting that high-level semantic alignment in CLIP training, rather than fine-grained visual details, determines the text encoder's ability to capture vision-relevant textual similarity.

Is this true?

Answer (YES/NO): NO